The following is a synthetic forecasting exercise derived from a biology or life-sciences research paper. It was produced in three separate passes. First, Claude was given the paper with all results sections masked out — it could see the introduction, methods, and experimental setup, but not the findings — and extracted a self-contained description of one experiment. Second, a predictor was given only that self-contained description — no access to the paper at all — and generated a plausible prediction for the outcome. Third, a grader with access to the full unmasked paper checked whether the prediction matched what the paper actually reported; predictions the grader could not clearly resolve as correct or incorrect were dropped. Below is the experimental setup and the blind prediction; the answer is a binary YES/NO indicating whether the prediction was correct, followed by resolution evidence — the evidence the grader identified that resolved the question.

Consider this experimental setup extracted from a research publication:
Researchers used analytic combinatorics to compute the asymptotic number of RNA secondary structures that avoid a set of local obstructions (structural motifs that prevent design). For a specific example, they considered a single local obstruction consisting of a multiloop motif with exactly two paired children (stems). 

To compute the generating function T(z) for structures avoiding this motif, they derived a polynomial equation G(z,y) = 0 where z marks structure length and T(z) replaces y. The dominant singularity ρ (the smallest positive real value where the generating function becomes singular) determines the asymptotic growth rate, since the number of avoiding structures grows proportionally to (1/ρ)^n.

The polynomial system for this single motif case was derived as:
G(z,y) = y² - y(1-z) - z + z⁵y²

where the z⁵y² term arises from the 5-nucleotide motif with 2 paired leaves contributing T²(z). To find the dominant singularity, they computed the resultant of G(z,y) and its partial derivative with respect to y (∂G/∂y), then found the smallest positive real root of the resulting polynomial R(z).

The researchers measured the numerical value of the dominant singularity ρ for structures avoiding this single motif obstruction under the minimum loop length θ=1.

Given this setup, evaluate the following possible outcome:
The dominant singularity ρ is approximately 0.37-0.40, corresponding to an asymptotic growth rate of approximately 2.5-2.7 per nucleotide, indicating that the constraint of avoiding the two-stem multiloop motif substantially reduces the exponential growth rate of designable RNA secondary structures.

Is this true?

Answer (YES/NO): YES